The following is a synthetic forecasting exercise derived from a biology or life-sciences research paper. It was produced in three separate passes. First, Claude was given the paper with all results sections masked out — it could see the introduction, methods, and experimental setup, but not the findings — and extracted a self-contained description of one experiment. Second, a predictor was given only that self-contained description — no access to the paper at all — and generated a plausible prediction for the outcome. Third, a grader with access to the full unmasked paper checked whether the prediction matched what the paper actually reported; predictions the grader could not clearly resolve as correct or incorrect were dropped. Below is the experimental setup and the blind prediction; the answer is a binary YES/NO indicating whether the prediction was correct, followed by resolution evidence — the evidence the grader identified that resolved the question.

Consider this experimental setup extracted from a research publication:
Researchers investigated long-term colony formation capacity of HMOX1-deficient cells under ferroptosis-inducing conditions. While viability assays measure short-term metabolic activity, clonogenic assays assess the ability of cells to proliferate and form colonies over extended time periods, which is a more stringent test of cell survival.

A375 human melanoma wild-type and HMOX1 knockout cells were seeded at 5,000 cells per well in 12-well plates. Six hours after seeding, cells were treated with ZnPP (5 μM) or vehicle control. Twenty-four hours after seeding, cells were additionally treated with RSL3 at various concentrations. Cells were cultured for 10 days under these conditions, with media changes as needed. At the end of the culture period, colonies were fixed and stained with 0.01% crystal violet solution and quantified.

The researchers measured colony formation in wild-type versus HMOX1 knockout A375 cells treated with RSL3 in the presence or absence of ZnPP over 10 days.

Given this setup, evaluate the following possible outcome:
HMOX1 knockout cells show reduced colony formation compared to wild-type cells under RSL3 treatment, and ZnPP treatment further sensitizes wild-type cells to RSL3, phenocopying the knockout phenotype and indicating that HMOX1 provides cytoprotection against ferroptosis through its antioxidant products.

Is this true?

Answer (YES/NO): NO